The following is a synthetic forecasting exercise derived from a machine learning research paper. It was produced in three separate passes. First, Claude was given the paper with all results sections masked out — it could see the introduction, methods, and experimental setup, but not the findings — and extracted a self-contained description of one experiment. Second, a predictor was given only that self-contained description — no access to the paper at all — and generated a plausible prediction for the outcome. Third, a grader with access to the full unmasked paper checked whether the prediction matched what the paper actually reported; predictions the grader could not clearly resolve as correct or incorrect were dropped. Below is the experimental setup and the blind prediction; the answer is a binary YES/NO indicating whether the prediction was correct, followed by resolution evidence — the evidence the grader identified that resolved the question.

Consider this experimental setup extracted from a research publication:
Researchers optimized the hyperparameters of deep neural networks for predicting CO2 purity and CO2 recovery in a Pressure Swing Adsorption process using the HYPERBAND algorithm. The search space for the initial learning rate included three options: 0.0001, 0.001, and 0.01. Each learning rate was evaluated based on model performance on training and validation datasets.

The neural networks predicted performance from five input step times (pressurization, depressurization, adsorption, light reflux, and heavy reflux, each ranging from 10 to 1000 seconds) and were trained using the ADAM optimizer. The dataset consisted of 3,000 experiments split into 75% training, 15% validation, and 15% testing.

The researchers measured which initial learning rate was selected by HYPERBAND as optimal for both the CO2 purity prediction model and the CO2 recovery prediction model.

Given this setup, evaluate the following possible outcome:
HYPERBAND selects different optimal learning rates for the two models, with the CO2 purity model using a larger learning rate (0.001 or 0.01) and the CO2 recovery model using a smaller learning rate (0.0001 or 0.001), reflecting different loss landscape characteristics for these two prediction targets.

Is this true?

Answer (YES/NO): NO